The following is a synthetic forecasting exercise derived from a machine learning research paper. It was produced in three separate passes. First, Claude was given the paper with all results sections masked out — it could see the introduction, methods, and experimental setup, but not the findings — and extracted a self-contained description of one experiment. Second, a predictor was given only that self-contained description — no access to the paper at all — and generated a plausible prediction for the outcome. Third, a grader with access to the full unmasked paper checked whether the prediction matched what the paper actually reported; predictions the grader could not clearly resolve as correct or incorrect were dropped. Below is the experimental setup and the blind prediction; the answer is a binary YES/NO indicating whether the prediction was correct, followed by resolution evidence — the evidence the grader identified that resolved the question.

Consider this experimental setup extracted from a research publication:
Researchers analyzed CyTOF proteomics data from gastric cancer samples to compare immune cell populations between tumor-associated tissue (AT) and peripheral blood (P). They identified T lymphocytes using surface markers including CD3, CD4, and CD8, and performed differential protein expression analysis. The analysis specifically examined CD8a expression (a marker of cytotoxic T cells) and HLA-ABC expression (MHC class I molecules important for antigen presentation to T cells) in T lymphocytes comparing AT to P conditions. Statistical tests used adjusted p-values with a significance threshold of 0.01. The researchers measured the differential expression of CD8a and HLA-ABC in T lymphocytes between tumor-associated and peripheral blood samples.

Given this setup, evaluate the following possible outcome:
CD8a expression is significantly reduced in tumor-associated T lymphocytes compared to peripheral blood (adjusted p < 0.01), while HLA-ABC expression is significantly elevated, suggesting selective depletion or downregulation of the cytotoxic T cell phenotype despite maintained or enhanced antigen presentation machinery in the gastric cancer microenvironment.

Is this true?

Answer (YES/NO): NO